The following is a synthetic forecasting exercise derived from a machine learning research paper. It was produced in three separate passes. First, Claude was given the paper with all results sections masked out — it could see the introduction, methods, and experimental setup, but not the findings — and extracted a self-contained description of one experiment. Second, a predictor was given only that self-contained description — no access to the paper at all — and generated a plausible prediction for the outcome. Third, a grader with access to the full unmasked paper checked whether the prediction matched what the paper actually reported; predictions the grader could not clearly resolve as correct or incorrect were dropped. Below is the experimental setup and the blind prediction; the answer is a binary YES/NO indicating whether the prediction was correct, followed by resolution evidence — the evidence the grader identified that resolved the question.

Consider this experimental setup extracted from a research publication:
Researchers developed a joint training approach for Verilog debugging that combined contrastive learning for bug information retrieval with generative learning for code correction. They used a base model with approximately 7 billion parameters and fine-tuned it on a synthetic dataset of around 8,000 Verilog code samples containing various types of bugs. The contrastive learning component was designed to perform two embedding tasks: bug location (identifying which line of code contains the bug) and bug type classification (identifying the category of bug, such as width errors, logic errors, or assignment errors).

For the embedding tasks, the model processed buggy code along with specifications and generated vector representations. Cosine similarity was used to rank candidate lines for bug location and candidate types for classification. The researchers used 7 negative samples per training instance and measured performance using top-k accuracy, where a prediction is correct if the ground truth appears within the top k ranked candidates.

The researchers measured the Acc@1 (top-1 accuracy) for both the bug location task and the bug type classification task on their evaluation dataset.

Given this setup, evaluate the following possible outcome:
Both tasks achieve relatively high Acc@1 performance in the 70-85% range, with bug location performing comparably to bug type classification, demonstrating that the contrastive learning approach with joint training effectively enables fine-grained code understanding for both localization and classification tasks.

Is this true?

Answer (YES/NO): NO